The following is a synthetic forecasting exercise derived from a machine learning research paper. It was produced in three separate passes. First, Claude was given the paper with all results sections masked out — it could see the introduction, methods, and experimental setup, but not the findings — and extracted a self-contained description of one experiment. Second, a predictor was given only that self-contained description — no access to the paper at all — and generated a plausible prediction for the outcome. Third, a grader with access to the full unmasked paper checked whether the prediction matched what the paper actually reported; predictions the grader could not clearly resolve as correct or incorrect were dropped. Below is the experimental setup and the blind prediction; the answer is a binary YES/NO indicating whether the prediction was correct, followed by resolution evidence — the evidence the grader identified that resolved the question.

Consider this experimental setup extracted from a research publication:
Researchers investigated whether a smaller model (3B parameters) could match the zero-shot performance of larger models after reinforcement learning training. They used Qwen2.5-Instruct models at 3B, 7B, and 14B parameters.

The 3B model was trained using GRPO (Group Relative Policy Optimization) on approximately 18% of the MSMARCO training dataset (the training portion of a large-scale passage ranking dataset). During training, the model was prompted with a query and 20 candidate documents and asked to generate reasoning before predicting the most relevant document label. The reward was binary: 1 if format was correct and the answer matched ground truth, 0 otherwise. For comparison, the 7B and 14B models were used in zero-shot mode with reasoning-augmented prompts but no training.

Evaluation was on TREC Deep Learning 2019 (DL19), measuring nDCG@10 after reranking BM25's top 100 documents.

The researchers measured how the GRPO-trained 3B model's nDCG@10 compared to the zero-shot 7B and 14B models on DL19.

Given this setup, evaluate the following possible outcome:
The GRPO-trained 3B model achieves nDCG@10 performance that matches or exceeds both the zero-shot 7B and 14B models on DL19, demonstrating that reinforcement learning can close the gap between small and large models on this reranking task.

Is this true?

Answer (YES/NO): YES